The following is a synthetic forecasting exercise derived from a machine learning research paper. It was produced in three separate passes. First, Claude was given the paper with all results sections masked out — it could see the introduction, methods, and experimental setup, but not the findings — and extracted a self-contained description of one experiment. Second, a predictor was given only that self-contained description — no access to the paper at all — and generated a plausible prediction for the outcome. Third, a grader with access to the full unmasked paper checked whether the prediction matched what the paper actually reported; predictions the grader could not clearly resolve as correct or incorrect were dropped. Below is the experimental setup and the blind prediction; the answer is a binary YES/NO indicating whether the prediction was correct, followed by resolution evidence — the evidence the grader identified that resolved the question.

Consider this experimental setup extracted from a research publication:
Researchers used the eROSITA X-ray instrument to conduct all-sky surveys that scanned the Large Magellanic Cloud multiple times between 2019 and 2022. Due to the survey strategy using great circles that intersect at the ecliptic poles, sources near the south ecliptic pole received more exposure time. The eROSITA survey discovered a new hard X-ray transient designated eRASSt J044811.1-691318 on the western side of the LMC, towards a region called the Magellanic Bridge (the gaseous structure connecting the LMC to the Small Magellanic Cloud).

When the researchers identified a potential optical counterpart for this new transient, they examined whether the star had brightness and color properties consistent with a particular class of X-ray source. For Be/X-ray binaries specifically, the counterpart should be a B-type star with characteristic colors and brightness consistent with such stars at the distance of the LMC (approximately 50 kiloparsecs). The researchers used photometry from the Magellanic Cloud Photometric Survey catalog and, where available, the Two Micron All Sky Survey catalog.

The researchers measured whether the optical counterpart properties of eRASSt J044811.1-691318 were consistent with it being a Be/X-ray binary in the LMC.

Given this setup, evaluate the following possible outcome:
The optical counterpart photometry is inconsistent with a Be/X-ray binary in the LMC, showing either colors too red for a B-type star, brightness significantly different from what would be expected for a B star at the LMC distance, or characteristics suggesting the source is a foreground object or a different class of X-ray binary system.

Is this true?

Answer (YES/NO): NO